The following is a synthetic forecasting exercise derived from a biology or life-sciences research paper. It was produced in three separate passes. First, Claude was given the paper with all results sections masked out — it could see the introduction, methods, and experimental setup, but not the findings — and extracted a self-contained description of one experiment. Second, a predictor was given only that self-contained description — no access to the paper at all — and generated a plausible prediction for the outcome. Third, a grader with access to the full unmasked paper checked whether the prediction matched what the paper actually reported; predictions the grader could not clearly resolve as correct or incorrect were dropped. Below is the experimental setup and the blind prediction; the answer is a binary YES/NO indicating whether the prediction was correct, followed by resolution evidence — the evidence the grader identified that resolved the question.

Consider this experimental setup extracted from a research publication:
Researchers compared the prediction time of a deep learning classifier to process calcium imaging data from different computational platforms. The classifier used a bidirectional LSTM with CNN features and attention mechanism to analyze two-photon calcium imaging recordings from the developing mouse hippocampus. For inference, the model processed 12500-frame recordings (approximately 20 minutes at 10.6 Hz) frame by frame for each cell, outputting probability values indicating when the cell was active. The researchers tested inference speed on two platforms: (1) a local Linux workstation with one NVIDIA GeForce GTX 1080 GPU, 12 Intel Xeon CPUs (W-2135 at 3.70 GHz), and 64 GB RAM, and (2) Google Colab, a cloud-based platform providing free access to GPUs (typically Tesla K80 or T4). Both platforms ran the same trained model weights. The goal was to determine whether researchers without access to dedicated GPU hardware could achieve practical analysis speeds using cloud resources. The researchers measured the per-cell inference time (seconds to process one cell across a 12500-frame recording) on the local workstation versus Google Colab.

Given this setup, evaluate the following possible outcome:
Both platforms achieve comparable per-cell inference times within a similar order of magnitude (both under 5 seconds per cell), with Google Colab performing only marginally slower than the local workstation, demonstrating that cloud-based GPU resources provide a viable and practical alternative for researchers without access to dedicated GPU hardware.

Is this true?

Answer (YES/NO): NO